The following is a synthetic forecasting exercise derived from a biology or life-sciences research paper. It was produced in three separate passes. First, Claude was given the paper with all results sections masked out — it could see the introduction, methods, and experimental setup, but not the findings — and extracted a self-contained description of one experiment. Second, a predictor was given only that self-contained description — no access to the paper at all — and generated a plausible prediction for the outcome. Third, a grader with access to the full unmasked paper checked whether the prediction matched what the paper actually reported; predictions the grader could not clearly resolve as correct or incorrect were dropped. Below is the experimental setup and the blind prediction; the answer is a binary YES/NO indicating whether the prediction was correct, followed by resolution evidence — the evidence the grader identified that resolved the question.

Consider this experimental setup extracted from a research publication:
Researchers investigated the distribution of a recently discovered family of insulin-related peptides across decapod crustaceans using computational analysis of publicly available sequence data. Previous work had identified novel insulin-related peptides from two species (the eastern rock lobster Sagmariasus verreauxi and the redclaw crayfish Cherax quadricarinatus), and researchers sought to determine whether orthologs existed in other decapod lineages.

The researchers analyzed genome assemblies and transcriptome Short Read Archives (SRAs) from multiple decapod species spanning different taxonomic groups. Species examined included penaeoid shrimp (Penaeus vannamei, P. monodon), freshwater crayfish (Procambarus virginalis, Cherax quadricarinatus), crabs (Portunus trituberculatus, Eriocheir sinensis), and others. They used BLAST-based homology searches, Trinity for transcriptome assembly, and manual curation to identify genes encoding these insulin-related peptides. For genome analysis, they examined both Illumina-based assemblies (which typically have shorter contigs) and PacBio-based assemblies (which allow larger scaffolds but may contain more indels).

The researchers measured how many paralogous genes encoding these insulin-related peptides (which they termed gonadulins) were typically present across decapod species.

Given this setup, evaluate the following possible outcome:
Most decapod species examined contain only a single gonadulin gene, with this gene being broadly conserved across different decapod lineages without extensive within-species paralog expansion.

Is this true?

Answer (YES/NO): NO